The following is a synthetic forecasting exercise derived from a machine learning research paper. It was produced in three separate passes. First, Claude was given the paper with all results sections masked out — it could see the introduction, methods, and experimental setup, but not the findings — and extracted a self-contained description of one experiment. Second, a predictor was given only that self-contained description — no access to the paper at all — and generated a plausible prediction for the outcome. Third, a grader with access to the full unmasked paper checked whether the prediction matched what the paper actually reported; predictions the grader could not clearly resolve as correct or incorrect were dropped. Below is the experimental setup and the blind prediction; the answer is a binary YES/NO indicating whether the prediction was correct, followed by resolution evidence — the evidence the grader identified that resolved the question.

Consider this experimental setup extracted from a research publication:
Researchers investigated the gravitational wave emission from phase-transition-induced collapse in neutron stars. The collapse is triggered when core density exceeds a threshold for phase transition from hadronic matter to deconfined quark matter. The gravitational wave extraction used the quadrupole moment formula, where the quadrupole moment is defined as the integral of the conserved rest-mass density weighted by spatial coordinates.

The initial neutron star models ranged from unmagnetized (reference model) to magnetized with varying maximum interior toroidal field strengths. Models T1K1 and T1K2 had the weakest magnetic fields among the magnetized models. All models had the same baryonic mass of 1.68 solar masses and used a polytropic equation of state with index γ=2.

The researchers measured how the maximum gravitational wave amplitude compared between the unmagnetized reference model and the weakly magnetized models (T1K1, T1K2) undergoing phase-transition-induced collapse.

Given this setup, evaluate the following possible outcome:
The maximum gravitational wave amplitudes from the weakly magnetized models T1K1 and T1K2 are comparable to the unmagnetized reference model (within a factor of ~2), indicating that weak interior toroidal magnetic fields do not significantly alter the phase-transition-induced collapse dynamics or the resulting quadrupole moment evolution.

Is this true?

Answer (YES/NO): NO